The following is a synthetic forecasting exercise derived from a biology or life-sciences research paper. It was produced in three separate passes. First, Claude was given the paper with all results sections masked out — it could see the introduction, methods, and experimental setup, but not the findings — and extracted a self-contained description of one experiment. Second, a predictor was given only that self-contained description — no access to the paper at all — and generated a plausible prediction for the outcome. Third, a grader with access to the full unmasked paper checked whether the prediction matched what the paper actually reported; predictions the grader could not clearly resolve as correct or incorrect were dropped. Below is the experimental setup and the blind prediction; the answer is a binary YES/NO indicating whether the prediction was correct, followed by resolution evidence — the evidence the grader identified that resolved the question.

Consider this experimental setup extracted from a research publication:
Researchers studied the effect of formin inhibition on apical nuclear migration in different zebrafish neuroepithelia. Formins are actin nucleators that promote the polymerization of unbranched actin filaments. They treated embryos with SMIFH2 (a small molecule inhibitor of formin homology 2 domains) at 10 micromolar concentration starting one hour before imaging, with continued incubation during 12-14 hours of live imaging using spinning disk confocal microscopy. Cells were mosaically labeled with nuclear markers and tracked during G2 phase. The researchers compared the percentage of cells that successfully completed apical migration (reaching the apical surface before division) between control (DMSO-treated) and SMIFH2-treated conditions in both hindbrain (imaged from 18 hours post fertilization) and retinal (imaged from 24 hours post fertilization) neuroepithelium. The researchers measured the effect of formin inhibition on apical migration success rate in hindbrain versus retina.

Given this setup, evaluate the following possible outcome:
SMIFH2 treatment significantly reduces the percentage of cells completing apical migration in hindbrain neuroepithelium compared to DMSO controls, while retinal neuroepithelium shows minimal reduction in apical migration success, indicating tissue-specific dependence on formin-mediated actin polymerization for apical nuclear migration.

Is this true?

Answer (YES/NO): NO